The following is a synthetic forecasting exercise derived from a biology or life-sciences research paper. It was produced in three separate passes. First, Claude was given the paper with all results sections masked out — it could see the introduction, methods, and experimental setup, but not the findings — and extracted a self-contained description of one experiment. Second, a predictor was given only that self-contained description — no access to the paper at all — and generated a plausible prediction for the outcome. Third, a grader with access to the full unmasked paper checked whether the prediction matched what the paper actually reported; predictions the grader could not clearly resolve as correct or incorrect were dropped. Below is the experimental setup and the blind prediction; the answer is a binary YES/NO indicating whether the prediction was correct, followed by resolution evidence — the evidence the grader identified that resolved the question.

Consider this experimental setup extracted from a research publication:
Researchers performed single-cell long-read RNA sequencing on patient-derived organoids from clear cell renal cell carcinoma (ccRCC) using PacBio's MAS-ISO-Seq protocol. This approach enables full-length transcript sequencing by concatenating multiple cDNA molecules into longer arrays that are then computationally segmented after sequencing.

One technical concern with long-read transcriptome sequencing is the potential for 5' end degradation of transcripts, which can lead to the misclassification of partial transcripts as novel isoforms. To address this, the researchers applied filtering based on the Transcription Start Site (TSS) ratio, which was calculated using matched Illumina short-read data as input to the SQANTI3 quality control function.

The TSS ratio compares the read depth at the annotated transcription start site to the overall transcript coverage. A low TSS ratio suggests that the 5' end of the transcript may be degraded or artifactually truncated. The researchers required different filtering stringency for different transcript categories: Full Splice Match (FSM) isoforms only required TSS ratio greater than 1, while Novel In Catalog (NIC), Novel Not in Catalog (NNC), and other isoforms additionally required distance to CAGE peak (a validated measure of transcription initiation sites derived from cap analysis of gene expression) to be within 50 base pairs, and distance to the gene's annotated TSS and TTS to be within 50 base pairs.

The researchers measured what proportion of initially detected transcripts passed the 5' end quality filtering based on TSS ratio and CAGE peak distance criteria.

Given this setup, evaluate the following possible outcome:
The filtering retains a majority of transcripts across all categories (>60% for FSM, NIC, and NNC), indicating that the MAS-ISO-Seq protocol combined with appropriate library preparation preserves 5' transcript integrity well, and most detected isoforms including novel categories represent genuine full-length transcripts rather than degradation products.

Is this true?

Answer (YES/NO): NO